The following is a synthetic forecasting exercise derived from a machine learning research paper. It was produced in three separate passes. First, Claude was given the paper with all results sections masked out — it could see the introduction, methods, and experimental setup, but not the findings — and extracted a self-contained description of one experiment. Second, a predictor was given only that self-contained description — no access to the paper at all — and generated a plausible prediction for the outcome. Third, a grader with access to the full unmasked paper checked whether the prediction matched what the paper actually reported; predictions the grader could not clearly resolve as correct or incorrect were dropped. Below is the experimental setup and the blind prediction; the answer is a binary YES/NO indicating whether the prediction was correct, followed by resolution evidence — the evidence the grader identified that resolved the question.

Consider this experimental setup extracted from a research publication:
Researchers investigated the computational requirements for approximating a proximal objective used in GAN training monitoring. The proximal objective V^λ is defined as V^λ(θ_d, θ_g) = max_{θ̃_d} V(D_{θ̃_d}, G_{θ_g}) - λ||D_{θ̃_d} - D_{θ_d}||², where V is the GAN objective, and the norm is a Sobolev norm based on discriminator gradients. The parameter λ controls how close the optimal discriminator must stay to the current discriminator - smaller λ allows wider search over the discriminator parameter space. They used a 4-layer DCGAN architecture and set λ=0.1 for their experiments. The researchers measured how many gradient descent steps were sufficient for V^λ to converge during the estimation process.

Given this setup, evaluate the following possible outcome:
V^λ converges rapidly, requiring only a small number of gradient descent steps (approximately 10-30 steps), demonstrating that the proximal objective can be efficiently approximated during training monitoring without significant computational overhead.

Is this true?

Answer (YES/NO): YES